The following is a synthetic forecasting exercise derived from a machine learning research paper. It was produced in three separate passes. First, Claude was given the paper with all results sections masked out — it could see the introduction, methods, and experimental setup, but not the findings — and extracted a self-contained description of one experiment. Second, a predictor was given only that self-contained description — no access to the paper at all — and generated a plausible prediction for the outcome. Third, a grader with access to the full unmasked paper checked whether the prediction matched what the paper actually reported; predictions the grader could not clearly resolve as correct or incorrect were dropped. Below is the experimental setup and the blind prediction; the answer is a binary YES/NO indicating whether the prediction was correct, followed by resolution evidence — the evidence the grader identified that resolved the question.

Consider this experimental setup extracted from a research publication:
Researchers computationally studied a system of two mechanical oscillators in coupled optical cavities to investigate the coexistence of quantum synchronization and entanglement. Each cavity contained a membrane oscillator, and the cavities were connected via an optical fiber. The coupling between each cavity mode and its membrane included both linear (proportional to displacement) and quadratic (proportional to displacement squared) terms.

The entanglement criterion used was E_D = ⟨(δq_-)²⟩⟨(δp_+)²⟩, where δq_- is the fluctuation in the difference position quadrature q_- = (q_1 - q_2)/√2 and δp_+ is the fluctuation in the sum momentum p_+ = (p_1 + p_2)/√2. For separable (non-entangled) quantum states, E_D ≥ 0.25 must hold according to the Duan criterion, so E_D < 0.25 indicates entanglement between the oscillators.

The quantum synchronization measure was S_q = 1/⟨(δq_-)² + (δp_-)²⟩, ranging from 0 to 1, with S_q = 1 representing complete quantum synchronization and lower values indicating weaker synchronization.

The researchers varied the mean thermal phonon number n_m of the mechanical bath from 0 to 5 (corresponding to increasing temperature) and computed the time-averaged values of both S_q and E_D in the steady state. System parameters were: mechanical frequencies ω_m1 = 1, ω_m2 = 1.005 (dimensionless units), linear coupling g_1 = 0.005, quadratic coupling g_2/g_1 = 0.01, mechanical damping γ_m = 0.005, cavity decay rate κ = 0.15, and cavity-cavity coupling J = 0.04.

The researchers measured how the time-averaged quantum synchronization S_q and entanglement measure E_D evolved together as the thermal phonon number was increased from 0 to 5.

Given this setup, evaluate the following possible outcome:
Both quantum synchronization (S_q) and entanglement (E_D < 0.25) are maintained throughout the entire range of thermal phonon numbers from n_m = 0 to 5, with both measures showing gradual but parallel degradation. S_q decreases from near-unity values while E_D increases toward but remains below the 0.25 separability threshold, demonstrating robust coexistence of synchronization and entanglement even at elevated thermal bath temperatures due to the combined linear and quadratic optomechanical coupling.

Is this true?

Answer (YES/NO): NO